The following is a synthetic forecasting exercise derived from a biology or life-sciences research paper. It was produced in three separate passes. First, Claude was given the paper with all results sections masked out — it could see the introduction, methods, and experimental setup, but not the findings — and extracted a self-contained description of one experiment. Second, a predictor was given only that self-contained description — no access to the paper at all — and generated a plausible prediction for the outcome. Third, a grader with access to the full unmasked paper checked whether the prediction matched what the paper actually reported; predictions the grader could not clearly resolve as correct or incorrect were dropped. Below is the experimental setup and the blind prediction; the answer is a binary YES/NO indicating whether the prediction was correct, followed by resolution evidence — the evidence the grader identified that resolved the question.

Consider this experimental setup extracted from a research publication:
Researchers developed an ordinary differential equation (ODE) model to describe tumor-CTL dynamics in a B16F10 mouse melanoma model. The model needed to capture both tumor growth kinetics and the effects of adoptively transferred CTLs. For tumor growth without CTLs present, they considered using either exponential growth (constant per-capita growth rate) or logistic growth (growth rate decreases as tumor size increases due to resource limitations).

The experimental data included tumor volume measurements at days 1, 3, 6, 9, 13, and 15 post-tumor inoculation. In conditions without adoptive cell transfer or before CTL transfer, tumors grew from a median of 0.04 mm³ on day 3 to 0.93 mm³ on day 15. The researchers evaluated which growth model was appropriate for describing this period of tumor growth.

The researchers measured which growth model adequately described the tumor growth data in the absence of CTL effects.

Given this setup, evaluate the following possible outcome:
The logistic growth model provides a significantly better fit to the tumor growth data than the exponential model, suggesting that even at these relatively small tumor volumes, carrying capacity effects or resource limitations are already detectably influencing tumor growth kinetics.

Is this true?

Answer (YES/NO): NO